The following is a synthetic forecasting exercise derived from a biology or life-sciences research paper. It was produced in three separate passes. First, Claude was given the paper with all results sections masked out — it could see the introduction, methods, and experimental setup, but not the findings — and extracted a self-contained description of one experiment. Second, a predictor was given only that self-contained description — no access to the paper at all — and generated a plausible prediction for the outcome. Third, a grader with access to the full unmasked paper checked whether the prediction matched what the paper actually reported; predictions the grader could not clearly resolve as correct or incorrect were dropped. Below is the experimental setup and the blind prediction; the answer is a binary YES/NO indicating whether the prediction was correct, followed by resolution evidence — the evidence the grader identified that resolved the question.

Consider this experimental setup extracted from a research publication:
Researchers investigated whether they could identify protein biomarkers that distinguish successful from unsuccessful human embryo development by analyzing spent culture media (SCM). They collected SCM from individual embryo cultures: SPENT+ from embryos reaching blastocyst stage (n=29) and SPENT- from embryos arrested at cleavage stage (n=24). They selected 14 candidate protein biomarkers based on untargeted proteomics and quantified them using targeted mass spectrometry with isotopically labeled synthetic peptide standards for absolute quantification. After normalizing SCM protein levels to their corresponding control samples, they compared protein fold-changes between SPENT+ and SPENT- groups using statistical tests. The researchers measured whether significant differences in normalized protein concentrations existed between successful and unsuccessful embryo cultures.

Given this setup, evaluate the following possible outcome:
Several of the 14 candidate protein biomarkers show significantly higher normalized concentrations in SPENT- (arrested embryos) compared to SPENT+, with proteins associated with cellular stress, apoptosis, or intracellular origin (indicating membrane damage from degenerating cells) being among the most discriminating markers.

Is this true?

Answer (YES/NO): NO